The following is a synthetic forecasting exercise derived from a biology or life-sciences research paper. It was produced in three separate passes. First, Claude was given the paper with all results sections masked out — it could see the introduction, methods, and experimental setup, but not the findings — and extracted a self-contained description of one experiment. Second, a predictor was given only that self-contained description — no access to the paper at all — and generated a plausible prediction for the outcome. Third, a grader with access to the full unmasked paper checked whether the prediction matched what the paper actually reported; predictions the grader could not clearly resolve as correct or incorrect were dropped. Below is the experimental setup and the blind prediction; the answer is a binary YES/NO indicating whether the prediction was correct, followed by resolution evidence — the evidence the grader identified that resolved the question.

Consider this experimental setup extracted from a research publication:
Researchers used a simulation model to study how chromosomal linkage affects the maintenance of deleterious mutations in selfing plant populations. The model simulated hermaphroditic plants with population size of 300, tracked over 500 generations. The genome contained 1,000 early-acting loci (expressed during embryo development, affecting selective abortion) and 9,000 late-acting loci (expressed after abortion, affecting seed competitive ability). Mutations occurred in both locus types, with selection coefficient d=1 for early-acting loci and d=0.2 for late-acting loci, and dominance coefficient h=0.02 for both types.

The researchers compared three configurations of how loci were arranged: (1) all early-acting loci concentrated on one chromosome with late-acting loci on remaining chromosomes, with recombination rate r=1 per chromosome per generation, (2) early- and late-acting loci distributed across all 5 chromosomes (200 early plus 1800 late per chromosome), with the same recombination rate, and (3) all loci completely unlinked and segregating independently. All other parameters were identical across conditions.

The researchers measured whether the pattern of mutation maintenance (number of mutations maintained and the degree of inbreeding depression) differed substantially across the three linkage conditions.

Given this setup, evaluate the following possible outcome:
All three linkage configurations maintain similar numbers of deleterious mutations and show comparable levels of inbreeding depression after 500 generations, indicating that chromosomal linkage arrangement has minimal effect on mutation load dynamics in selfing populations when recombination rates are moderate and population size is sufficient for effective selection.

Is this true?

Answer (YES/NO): YES